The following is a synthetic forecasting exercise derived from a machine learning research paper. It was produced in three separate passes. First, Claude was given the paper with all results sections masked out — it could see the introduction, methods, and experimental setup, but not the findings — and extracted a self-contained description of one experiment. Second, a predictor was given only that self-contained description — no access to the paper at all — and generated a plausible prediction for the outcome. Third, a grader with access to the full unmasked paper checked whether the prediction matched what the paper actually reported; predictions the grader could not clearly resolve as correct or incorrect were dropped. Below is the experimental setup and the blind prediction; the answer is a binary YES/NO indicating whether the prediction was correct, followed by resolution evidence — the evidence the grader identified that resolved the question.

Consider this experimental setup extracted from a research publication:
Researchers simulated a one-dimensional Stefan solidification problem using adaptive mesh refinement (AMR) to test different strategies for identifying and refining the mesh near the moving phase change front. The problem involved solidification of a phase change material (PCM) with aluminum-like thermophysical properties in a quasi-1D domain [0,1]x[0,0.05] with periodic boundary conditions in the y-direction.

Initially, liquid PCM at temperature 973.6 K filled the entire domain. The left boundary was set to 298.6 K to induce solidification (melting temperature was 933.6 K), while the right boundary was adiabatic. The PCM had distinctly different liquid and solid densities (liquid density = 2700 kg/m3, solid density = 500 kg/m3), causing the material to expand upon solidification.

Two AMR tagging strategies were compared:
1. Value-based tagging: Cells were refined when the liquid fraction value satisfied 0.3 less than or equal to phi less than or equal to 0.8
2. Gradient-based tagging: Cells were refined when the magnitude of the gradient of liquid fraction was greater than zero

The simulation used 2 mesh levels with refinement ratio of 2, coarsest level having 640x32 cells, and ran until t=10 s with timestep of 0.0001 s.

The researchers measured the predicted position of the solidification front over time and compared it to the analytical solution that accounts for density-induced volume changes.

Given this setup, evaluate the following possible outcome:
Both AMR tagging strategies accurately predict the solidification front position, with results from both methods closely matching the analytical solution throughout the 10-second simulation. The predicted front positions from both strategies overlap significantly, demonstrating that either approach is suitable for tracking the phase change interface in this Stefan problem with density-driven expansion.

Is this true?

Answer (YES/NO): NO